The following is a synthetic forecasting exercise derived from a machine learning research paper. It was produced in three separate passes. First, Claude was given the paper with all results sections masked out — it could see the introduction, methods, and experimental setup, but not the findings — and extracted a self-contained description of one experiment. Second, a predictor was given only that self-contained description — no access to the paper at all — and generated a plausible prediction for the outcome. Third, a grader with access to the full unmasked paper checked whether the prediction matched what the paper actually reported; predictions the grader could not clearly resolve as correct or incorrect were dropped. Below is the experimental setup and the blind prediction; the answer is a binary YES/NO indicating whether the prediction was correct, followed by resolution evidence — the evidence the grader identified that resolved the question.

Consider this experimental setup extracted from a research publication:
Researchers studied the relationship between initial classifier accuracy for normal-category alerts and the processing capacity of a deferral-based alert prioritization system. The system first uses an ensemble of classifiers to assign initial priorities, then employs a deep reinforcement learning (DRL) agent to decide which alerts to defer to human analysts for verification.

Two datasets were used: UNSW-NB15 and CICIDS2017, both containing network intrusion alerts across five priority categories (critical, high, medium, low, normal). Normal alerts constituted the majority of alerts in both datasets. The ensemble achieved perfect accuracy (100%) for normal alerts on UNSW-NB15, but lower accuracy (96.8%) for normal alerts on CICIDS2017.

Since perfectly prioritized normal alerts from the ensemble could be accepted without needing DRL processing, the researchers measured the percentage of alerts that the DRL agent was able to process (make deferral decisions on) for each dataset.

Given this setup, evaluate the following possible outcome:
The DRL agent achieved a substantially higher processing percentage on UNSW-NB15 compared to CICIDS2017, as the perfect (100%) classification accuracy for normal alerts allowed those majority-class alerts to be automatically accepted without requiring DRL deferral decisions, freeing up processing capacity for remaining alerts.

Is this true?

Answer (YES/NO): YES